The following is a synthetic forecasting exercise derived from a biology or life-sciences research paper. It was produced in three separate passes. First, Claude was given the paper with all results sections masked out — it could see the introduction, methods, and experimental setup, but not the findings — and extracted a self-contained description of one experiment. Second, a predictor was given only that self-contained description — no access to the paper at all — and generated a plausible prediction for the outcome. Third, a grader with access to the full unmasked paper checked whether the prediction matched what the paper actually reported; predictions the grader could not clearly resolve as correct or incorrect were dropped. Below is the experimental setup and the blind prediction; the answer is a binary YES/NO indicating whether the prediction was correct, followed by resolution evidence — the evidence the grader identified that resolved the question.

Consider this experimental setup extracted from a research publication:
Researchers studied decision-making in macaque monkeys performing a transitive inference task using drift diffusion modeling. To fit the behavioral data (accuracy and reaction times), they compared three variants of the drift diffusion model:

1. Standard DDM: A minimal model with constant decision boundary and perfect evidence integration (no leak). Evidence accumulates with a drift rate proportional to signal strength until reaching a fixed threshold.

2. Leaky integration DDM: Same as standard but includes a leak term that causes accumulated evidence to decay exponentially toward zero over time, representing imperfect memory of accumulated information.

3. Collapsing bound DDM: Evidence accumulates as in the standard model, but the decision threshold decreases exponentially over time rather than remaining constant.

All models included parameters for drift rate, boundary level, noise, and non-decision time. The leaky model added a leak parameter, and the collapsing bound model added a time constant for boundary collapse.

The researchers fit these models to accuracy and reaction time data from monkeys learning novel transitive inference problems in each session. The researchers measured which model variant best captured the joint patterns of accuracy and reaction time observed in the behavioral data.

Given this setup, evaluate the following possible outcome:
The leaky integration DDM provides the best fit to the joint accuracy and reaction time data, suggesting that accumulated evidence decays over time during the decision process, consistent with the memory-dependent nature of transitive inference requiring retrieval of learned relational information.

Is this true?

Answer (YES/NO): NO